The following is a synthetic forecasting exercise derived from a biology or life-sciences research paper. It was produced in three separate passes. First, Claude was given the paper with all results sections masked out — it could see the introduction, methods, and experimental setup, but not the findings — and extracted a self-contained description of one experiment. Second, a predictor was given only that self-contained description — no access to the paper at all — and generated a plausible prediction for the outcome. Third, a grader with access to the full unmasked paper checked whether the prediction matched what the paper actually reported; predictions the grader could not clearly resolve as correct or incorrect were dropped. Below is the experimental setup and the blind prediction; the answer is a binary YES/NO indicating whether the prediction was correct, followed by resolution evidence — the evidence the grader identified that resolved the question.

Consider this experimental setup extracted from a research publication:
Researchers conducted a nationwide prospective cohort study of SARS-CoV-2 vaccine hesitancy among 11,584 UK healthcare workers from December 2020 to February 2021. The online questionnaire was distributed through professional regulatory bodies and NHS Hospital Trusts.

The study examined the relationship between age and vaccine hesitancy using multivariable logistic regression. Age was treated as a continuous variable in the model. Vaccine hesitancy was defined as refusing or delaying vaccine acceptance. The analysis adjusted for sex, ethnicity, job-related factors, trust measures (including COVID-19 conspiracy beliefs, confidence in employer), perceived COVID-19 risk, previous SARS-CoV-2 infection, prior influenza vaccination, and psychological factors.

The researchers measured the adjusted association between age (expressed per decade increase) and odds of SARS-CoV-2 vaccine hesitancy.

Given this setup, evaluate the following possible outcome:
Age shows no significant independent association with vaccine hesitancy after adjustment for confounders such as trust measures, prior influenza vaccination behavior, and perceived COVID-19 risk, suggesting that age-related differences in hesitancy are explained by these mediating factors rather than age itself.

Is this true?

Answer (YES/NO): NO